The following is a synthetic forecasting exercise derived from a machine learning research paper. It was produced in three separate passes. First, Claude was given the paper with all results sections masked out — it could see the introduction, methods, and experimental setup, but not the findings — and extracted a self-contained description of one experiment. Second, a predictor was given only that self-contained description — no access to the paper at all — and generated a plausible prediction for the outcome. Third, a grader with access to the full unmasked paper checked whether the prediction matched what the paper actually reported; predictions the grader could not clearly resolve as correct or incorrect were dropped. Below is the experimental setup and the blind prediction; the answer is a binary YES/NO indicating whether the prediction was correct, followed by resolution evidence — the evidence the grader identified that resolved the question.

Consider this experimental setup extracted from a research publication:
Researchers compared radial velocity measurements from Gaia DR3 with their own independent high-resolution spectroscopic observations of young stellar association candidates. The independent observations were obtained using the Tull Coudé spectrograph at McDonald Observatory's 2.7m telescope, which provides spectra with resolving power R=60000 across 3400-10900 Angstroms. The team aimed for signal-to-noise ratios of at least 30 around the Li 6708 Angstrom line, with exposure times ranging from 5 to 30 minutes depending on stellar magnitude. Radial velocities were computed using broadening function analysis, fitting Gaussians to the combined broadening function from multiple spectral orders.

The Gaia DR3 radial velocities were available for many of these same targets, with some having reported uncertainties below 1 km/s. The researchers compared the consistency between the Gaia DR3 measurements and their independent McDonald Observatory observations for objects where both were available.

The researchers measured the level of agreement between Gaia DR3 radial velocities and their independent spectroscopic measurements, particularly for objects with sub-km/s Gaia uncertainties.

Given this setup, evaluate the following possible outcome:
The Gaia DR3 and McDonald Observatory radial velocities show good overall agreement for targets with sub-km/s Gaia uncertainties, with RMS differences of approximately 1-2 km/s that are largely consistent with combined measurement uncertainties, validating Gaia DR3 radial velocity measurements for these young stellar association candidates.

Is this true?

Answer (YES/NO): NO